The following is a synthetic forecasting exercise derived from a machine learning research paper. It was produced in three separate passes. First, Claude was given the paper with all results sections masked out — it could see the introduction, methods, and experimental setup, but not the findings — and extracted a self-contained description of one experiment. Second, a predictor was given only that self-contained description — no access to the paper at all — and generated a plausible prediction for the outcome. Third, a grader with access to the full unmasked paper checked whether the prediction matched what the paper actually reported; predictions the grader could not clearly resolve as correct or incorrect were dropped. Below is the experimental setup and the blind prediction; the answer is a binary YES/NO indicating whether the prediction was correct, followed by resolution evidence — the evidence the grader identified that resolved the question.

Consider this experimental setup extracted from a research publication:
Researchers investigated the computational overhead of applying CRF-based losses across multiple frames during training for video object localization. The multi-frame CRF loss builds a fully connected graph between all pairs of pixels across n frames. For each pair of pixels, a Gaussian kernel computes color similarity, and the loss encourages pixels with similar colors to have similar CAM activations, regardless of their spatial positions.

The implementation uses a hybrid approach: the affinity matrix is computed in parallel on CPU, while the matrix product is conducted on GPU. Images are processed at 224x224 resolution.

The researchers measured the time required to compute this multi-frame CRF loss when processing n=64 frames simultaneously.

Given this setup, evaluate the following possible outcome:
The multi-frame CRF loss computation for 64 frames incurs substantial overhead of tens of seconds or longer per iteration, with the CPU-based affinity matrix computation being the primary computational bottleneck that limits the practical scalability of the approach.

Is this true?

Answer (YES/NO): NO